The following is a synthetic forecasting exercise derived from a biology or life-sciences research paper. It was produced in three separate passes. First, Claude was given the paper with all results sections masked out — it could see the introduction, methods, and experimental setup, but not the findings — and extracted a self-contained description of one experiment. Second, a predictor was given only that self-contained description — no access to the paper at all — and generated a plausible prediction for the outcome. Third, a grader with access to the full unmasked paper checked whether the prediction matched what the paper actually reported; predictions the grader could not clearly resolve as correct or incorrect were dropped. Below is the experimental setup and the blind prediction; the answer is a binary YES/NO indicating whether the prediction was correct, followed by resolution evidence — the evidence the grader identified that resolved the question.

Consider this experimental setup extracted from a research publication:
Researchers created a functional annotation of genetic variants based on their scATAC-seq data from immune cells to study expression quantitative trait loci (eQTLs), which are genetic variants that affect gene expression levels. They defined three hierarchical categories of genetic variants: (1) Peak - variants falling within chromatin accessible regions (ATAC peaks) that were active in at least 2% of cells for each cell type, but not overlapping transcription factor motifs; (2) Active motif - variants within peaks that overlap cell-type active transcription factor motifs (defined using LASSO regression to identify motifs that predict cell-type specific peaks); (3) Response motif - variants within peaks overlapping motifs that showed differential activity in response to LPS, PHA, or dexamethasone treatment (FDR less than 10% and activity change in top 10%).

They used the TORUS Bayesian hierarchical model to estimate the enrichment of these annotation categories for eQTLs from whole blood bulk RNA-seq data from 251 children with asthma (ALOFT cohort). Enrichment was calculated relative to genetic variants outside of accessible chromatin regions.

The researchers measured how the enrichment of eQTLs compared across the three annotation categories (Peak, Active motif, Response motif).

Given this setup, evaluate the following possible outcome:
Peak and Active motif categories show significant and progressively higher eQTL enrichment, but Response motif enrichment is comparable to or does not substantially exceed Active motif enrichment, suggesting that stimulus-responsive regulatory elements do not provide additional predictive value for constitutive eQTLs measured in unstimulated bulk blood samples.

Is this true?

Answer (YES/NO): NO